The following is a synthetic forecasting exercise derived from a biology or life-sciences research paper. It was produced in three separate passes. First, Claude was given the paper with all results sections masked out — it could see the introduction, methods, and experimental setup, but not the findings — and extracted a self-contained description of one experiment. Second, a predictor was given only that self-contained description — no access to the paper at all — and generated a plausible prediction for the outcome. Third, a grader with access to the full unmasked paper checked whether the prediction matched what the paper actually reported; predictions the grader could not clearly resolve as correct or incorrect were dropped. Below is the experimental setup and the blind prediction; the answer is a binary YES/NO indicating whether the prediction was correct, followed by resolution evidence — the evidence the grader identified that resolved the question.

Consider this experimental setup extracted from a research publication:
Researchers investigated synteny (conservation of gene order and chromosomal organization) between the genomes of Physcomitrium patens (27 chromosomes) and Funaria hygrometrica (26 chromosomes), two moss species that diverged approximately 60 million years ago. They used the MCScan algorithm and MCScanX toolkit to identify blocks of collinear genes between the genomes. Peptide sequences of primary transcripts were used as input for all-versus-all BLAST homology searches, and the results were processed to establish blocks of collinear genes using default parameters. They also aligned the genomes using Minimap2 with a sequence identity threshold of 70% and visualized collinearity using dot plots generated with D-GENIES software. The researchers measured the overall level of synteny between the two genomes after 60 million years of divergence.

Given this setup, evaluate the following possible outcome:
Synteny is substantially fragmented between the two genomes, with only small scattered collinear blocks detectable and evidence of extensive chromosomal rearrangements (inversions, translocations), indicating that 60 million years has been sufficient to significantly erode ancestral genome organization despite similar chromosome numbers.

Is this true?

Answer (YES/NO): NO